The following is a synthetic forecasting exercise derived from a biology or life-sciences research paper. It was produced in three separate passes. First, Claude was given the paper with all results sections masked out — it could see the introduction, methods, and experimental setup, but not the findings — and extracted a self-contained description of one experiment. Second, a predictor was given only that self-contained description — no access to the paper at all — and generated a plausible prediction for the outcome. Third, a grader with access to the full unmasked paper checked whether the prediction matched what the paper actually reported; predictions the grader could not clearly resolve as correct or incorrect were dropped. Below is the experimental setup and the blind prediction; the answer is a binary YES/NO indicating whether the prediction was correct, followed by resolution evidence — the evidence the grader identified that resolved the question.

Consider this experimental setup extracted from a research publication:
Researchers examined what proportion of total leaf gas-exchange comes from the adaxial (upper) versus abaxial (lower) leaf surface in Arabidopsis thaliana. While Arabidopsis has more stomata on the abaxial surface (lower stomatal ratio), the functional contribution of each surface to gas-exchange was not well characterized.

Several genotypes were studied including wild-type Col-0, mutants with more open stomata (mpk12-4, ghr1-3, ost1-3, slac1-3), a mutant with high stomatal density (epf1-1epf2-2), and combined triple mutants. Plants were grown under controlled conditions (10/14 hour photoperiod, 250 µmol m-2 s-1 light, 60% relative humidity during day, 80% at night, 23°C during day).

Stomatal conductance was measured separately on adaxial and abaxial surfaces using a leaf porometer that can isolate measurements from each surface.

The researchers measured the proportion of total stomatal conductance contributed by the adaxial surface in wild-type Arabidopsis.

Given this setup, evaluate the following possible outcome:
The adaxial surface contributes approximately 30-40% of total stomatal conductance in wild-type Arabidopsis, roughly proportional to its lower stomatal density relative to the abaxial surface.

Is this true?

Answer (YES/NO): NO